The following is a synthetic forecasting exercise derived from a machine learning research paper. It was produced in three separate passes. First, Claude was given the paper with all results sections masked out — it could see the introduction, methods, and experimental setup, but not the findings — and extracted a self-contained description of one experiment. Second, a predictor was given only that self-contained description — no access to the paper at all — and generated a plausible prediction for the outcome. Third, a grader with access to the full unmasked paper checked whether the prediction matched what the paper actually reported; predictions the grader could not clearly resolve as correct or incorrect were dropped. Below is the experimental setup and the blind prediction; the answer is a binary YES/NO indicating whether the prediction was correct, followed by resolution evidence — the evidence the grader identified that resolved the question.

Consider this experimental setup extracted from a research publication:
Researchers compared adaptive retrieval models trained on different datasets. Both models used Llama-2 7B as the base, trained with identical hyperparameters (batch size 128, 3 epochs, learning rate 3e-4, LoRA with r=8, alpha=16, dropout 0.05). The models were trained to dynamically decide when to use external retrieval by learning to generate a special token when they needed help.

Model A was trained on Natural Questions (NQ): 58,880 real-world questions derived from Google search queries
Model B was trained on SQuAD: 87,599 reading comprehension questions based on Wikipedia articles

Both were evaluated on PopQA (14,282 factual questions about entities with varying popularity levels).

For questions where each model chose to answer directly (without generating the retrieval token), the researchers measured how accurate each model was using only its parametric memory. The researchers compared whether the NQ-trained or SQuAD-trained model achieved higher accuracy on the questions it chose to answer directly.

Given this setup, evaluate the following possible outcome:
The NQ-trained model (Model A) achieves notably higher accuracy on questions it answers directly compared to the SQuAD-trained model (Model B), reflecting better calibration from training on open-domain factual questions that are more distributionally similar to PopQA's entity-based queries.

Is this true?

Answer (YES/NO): NO